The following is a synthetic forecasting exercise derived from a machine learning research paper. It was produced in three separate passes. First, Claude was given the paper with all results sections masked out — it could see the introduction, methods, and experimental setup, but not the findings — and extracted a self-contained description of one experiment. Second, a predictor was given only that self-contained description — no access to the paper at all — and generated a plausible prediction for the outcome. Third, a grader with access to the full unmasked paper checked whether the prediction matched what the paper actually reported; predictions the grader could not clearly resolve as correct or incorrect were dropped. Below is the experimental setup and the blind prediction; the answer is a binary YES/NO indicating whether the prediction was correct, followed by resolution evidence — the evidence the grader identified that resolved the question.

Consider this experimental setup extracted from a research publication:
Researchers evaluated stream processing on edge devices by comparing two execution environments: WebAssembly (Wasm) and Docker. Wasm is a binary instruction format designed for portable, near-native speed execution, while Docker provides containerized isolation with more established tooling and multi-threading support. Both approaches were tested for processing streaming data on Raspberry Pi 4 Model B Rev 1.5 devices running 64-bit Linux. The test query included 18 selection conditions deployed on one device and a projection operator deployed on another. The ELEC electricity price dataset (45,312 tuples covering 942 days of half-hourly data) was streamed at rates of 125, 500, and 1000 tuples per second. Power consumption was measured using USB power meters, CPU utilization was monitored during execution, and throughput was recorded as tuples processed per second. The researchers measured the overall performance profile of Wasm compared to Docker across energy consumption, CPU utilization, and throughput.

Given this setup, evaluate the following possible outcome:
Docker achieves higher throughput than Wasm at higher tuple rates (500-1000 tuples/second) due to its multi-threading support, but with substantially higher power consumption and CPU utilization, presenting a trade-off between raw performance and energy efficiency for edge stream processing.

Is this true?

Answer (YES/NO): NO